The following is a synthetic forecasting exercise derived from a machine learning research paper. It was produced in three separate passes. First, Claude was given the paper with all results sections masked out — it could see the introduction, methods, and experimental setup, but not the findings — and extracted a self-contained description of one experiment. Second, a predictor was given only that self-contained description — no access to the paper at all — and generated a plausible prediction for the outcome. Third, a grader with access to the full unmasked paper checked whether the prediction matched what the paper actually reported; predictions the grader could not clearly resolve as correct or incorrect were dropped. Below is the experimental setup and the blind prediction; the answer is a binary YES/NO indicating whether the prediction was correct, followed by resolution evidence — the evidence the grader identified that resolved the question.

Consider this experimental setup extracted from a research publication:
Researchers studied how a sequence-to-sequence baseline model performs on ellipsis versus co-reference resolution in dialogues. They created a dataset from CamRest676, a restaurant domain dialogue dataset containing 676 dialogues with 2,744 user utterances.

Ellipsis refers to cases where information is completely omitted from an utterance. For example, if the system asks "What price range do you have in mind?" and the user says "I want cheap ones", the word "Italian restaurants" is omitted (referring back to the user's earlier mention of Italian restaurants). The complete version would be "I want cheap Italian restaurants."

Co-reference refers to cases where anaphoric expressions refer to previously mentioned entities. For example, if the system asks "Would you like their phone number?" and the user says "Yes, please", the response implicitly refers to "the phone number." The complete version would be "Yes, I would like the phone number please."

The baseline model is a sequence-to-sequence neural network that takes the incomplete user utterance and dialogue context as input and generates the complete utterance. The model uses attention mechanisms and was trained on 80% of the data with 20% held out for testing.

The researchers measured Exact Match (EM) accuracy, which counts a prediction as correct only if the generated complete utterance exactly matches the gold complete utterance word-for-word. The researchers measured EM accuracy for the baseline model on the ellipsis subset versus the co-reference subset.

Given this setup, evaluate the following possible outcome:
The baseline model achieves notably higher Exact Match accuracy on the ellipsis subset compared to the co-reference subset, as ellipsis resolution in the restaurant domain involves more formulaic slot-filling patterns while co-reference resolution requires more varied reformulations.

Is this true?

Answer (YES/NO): NO